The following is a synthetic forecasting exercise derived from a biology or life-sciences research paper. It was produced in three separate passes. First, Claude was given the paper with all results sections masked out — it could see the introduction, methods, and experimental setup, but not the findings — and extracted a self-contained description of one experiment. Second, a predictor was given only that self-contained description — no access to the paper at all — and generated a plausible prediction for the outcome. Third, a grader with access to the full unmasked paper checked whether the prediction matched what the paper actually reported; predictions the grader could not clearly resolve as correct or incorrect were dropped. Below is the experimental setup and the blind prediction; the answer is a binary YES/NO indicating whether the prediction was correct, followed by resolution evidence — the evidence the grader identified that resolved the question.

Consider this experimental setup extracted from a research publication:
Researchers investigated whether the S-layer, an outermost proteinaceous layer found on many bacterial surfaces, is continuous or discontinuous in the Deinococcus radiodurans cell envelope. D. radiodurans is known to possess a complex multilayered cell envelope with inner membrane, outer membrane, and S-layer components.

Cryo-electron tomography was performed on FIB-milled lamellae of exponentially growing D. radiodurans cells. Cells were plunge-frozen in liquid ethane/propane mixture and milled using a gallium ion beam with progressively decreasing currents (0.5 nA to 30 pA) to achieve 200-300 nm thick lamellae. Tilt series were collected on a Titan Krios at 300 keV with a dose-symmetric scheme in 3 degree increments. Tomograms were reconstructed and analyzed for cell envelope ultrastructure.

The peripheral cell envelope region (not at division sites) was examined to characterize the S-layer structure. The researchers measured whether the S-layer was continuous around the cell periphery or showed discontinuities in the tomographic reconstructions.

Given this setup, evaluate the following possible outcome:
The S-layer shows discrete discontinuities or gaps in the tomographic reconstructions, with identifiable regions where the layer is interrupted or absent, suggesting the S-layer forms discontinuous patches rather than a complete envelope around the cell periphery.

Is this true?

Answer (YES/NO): YES